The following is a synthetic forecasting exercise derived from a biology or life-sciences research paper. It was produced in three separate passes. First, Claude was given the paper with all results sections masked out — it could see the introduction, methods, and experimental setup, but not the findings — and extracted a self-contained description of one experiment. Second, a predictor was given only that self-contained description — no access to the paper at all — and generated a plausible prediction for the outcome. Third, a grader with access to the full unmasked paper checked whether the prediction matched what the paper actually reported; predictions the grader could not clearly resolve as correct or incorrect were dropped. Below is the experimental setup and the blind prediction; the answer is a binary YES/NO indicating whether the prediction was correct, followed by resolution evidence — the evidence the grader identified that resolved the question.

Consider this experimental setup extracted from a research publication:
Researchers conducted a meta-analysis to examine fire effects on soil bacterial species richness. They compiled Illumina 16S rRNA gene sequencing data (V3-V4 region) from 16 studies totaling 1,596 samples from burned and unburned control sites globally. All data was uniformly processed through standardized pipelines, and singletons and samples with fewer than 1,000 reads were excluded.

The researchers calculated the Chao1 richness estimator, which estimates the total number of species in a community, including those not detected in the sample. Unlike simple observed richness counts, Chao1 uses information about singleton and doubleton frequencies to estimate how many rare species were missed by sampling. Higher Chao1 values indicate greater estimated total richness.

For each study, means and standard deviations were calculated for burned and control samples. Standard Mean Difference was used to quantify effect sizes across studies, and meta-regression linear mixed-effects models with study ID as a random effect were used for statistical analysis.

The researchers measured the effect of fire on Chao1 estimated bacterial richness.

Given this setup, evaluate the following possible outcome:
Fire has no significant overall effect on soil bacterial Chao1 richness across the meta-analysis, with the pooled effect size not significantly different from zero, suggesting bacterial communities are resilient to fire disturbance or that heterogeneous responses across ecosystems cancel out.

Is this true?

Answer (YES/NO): YES